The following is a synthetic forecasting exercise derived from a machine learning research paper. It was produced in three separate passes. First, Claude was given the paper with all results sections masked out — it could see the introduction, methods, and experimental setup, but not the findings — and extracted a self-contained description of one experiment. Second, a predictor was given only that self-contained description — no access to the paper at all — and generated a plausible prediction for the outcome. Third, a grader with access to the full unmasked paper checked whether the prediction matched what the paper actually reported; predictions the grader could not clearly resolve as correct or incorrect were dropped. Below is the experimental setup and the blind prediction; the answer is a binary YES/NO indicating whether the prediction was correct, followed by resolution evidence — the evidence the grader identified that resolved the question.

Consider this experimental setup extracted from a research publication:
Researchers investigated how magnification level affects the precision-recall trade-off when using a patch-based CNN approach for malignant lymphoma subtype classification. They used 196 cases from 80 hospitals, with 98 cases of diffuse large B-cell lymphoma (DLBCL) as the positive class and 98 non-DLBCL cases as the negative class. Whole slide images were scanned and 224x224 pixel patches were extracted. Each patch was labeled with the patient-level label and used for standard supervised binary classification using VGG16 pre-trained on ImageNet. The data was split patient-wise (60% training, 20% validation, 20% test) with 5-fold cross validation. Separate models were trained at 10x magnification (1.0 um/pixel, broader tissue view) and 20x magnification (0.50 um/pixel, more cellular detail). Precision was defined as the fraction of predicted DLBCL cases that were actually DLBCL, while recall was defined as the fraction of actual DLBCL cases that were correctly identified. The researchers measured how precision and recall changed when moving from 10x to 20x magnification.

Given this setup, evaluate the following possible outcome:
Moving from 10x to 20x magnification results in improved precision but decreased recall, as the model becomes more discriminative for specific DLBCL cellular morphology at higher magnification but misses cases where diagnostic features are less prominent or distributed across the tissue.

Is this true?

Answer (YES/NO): NO